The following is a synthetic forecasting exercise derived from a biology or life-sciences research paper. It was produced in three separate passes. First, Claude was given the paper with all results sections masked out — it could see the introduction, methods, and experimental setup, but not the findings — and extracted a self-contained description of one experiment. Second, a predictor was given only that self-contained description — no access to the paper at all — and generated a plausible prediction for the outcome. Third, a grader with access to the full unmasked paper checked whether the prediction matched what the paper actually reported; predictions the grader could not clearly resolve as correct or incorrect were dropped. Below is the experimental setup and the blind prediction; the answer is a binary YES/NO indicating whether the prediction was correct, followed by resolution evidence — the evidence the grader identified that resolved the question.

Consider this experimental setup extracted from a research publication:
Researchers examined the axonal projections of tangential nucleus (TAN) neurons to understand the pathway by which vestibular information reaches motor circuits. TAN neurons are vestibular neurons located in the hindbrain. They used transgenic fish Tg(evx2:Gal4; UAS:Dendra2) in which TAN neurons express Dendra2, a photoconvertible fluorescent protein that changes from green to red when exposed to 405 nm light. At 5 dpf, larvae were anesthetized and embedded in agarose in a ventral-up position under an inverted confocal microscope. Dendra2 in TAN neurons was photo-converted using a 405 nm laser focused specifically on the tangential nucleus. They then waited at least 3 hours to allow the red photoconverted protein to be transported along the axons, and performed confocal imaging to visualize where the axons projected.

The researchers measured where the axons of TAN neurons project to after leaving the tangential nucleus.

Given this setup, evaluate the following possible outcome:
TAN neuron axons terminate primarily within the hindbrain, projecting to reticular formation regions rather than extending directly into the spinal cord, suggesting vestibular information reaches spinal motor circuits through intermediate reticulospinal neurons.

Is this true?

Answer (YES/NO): NO